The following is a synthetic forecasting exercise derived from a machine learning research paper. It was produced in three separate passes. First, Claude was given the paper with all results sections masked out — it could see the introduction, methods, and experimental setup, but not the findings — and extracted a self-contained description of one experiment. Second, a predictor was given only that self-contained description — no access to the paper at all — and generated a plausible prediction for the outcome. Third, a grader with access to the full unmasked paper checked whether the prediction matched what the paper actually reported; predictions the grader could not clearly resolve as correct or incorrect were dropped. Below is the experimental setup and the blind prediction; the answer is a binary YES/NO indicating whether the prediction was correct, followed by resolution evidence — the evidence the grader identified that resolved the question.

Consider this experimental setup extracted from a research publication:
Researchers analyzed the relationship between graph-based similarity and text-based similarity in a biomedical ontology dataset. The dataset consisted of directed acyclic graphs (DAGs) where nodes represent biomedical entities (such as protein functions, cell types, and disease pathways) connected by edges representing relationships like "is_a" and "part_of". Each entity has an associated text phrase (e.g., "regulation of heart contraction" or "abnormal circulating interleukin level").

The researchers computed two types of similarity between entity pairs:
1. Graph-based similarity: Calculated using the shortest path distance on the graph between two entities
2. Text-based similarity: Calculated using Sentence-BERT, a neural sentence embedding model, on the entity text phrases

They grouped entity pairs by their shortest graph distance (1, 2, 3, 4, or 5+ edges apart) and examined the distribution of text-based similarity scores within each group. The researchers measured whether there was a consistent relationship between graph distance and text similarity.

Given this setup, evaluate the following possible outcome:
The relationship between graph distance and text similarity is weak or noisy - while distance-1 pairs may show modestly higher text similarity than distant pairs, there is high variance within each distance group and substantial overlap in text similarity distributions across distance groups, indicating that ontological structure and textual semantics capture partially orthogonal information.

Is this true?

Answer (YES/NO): NO